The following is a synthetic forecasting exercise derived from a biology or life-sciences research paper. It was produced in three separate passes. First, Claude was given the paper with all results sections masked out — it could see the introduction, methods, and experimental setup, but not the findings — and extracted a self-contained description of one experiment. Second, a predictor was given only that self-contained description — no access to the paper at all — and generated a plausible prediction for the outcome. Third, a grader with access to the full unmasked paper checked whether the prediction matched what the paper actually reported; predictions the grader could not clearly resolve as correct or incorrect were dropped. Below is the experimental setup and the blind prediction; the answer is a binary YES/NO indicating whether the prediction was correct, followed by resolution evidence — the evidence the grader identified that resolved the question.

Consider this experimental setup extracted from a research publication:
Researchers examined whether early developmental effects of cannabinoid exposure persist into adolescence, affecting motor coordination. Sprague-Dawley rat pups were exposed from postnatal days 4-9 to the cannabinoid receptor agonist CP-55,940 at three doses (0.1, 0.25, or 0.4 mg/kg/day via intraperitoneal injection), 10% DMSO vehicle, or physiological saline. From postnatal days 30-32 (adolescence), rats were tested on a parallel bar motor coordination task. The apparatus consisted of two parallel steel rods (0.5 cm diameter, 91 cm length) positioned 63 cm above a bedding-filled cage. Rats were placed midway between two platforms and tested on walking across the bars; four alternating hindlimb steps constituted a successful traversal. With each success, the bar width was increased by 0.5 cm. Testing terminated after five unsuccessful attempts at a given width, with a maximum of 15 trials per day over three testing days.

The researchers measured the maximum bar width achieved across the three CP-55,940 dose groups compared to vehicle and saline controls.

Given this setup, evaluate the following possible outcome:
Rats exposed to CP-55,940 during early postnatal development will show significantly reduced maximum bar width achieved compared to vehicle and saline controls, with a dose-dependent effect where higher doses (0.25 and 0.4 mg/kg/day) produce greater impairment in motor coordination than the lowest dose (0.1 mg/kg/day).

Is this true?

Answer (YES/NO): NO